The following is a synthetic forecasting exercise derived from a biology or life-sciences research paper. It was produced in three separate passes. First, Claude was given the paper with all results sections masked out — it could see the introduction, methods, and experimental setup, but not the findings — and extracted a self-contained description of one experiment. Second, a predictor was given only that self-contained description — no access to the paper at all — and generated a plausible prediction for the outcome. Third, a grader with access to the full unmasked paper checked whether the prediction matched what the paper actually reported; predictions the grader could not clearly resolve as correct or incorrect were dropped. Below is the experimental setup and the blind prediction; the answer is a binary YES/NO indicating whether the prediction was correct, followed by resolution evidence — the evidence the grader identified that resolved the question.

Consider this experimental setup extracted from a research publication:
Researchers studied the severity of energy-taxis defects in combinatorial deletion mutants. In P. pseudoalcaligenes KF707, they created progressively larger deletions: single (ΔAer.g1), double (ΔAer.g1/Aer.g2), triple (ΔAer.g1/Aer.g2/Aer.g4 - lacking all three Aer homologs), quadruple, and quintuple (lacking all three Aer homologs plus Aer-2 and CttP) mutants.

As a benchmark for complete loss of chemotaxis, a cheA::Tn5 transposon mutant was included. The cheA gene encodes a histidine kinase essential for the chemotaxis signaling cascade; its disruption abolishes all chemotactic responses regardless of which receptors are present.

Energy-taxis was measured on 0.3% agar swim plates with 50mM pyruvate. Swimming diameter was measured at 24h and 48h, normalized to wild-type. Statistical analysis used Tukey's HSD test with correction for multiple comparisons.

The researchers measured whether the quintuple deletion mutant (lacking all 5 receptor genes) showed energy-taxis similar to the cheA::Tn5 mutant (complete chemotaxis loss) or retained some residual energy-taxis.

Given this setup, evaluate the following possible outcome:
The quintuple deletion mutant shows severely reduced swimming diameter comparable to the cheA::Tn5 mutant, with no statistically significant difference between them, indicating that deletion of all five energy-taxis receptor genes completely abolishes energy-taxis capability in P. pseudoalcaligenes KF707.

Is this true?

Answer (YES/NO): NO